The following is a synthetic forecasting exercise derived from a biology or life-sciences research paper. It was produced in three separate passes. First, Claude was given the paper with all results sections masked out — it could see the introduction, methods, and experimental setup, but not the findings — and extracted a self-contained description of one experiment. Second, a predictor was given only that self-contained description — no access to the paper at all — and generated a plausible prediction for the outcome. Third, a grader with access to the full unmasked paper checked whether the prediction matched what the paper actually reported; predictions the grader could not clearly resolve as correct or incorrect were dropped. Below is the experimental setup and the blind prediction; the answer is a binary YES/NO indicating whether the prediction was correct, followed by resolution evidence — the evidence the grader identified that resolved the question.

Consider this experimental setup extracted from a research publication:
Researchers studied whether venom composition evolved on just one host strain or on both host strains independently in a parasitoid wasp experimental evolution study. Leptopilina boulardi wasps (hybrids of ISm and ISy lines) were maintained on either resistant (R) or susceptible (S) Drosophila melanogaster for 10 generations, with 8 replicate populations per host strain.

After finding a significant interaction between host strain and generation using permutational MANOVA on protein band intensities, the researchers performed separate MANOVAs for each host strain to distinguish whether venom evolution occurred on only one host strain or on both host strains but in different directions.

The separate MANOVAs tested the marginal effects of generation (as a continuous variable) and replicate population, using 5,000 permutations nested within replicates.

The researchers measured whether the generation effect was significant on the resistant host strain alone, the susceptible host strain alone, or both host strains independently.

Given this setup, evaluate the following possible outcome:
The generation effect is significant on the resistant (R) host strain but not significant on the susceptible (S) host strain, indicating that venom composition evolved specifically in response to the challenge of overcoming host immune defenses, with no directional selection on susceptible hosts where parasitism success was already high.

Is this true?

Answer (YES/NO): NO